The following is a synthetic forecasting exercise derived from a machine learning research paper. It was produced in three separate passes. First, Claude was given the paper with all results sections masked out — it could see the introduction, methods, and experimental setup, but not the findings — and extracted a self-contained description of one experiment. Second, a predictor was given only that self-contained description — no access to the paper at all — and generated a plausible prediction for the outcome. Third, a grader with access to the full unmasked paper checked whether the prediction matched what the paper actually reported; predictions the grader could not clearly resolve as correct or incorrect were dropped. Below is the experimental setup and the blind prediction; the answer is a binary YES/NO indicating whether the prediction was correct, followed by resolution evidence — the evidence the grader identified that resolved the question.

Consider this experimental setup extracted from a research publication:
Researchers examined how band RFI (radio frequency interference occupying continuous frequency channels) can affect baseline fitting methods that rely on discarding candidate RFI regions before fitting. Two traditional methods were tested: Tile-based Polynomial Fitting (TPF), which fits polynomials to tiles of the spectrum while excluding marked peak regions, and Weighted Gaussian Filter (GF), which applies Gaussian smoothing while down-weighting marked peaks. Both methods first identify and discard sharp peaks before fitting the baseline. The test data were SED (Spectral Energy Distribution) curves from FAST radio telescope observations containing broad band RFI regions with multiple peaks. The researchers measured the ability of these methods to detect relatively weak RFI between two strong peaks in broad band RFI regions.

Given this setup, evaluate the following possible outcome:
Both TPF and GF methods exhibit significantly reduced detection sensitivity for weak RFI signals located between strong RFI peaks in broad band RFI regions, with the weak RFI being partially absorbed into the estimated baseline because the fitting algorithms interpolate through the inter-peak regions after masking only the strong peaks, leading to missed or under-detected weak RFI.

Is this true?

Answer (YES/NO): YES